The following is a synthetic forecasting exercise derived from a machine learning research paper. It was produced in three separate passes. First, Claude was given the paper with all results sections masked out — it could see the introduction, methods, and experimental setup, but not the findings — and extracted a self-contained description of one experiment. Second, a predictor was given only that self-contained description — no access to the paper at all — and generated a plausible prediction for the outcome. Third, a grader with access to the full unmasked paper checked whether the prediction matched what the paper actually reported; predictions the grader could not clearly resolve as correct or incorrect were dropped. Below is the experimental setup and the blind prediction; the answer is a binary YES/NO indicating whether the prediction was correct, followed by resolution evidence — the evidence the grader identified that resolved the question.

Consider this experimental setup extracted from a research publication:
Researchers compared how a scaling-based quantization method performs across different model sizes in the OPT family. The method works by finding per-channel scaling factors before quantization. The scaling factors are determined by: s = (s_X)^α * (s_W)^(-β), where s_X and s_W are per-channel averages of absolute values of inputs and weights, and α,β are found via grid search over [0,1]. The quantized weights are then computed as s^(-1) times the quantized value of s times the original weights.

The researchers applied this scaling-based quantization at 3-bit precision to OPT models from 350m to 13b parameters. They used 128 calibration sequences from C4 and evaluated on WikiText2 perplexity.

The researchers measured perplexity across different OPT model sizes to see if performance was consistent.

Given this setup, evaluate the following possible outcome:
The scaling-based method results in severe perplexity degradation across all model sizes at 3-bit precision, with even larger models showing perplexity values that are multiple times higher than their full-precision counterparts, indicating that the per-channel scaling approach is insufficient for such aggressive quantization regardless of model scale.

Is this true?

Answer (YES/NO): NO